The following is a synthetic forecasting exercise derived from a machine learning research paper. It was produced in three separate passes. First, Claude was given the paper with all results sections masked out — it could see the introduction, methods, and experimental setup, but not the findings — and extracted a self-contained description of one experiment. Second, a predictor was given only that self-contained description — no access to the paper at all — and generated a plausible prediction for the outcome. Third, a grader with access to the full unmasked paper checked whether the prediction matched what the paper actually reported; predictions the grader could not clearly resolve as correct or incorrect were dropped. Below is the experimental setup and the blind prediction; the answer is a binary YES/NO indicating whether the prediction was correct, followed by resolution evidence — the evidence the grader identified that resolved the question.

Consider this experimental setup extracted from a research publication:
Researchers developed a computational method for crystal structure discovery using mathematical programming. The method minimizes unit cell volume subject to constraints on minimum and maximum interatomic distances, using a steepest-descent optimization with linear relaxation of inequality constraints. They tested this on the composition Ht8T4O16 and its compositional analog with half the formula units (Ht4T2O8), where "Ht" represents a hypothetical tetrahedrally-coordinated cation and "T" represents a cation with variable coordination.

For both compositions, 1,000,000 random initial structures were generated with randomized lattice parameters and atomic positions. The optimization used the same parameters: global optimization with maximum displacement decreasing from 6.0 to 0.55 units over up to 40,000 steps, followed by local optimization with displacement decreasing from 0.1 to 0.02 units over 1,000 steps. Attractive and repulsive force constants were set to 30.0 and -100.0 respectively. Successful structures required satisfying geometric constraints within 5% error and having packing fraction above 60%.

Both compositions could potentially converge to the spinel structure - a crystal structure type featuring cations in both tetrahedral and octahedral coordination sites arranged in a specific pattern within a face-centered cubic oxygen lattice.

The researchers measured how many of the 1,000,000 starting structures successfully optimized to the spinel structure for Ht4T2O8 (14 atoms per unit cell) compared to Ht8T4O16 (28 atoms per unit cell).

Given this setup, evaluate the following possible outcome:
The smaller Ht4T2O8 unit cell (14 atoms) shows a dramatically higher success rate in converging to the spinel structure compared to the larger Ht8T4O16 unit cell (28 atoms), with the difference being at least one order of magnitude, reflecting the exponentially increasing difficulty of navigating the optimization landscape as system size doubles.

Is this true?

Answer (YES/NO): YES